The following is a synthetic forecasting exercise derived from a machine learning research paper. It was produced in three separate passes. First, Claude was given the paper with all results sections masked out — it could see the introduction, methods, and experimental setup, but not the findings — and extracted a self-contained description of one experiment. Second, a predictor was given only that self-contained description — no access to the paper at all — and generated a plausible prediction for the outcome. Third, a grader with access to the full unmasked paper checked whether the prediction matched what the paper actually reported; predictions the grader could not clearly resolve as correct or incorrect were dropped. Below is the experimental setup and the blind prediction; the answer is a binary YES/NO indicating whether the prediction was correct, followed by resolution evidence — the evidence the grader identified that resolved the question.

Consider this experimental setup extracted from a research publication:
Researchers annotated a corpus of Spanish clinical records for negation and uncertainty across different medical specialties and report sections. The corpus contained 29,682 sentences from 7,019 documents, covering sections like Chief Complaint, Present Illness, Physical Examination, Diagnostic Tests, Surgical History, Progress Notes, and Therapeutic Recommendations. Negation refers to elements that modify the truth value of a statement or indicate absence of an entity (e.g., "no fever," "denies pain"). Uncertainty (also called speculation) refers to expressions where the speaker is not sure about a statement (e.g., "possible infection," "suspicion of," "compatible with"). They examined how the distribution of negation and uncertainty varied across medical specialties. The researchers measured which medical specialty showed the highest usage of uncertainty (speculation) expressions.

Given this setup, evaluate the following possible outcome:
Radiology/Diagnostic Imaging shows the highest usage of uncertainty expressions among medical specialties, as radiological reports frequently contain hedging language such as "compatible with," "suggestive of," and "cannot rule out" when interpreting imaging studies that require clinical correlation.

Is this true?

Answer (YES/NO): NO